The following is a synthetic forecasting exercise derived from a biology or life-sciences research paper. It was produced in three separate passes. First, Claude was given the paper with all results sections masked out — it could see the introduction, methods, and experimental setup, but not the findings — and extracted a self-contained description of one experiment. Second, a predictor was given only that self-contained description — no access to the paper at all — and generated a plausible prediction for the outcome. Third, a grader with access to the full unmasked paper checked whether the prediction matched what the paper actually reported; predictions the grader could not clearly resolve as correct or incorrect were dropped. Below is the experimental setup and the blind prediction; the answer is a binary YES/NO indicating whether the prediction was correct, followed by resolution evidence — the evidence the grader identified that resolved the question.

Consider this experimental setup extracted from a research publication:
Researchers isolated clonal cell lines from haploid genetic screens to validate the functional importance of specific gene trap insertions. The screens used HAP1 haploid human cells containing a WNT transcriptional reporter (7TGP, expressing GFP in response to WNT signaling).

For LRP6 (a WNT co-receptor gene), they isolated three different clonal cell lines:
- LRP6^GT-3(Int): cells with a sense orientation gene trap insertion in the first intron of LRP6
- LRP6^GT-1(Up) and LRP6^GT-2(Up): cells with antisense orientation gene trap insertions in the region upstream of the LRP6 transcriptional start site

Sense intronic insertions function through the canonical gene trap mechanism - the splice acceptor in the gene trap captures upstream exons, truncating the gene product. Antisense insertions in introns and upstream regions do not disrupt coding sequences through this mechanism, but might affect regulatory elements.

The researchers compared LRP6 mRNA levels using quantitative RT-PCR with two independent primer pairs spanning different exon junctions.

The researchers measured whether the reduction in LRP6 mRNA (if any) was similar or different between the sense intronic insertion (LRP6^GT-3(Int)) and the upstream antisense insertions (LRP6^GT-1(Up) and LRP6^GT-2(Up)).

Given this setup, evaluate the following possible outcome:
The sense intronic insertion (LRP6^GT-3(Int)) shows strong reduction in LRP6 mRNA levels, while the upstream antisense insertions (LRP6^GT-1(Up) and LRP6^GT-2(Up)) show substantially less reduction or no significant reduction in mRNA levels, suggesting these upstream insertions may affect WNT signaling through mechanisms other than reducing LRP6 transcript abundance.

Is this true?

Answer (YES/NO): YES